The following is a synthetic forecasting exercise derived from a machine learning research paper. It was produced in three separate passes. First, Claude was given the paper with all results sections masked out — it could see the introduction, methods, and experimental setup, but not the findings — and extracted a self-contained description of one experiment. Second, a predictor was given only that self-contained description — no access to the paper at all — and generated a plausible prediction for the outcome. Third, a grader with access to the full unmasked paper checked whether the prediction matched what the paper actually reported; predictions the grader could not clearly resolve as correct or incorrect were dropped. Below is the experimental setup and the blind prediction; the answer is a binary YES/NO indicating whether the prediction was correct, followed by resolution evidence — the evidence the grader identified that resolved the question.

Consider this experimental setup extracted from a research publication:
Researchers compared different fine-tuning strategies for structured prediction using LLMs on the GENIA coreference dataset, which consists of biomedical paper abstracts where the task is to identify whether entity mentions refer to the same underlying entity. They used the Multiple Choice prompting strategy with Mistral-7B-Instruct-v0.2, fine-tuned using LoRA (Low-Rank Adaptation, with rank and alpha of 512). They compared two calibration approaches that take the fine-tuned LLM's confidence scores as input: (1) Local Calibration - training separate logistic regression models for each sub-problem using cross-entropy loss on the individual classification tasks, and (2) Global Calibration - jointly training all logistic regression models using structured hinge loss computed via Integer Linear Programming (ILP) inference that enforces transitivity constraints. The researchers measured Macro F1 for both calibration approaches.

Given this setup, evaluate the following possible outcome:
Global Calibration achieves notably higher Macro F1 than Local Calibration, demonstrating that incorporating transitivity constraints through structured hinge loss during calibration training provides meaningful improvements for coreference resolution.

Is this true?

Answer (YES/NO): NO